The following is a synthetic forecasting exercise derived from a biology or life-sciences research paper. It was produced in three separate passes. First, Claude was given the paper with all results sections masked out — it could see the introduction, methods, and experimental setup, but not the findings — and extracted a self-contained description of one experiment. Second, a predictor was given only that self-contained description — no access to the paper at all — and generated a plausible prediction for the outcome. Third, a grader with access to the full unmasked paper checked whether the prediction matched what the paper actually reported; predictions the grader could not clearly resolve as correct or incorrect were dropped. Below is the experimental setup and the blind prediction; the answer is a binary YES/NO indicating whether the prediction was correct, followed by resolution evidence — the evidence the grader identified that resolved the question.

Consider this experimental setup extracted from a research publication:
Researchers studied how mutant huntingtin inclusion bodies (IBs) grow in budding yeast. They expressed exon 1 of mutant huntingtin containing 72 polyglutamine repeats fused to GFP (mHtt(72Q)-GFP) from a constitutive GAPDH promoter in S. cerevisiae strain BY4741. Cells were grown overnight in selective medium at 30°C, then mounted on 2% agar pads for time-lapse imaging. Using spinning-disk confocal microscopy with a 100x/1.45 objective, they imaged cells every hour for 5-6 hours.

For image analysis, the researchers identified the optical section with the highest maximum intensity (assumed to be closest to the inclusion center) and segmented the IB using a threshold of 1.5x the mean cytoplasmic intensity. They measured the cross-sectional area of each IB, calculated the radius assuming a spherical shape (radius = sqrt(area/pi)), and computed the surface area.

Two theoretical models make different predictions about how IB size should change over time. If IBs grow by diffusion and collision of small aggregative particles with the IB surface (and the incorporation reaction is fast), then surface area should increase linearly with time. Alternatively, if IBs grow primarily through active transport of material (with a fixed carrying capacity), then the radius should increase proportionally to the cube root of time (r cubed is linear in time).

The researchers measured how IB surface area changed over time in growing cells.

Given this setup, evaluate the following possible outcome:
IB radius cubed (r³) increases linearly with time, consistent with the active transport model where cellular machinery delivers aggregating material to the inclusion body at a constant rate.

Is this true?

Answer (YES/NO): NO